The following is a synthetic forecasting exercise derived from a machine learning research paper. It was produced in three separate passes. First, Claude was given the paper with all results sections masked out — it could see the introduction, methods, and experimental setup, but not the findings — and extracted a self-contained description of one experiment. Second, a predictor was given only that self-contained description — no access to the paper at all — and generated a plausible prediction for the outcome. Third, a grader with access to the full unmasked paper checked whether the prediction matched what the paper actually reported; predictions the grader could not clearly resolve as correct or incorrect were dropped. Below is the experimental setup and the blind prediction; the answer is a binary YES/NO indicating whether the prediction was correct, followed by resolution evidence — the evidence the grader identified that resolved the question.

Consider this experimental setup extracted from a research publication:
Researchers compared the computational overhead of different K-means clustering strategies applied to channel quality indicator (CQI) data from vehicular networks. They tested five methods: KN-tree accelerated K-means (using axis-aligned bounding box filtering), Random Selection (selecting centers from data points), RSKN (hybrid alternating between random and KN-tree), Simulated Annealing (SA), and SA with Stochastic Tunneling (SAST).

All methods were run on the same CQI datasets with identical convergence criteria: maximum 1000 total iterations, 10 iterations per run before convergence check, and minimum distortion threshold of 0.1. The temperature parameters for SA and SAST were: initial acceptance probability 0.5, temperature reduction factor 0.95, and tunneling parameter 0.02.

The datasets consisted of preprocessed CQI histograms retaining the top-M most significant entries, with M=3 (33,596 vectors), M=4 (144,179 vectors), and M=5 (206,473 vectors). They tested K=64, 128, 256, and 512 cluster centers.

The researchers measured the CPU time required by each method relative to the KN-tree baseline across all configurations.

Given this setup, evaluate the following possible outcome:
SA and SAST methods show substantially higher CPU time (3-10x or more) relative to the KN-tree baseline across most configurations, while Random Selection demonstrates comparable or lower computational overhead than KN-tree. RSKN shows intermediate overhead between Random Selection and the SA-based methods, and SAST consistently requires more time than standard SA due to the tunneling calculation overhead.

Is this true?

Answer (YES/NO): NO